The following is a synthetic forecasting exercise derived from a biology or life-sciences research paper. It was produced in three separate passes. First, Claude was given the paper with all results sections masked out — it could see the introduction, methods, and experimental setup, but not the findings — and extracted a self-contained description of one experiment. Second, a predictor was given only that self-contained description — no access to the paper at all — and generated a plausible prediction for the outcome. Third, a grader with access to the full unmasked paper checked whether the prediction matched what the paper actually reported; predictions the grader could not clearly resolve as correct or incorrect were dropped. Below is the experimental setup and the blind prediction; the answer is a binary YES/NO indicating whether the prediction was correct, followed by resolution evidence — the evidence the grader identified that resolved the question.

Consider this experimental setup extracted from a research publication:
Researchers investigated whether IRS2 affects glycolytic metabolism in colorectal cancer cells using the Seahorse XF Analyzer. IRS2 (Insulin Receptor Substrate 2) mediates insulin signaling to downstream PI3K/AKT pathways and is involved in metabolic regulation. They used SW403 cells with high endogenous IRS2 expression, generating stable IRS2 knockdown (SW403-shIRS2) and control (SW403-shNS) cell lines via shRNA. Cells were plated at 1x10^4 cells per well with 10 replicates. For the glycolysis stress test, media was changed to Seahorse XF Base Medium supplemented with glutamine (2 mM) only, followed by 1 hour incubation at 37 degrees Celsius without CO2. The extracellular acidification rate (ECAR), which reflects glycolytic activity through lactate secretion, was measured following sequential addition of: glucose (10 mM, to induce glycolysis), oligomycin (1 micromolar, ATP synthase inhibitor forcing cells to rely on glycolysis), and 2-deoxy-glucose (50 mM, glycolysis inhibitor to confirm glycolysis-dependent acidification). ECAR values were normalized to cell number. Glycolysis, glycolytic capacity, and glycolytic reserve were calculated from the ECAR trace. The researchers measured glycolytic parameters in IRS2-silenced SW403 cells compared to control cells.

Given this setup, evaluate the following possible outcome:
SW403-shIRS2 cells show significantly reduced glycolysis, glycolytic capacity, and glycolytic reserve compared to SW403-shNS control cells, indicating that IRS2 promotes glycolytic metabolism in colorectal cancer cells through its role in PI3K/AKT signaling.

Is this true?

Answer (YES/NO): NO